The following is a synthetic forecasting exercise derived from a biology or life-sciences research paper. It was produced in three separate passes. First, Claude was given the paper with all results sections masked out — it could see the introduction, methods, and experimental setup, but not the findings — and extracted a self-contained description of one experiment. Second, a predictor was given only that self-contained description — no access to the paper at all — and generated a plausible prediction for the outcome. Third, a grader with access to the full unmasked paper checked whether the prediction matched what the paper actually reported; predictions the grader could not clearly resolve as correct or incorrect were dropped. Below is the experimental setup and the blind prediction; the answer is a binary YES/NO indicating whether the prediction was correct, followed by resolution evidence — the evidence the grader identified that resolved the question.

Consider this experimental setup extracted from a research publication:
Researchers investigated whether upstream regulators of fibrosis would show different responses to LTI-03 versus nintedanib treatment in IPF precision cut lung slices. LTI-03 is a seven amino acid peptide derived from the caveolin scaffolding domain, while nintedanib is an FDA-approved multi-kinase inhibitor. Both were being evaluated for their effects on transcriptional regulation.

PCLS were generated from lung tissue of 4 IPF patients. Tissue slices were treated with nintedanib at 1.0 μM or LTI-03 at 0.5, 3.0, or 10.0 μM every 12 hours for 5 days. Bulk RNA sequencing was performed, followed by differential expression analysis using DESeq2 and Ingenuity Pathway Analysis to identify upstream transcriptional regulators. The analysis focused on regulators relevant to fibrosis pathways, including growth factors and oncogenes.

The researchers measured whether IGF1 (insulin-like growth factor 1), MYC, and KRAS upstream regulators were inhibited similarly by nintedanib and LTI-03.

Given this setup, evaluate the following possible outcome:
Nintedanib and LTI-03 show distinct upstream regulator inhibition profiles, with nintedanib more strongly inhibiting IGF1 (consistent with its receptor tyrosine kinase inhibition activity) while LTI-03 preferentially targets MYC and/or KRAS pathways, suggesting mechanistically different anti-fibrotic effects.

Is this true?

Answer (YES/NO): NO